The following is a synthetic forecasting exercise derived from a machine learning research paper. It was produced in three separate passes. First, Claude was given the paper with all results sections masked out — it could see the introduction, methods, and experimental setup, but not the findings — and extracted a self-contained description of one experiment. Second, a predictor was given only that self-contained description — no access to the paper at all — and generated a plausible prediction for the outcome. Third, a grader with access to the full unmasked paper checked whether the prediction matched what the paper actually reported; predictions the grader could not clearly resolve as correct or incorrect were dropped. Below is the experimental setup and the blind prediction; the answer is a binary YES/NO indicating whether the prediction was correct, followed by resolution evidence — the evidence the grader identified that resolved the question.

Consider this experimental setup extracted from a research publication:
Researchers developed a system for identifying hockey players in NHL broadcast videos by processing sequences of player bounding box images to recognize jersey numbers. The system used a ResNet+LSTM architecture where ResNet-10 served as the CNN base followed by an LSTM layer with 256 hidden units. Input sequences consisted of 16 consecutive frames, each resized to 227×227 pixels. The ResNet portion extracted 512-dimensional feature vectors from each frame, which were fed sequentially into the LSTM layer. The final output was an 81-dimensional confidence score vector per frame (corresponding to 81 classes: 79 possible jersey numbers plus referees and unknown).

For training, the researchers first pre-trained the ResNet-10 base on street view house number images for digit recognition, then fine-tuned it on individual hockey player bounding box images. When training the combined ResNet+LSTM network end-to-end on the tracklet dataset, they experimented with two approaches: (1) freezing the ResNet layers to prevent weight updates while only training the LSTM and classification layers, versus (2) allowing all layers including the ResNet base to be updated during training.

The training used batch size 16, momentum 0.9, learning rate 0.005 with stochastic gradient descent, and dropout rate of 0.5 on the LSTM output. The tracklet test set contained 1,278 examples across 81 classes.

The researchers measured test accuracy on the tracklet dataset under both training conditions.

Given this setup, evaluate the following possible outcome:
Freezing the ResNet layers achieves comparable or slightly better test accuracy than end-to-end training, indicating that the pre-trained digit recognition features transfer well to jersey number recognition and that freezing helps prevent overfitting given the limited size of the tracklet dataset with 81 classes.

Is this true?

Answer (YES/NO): NO